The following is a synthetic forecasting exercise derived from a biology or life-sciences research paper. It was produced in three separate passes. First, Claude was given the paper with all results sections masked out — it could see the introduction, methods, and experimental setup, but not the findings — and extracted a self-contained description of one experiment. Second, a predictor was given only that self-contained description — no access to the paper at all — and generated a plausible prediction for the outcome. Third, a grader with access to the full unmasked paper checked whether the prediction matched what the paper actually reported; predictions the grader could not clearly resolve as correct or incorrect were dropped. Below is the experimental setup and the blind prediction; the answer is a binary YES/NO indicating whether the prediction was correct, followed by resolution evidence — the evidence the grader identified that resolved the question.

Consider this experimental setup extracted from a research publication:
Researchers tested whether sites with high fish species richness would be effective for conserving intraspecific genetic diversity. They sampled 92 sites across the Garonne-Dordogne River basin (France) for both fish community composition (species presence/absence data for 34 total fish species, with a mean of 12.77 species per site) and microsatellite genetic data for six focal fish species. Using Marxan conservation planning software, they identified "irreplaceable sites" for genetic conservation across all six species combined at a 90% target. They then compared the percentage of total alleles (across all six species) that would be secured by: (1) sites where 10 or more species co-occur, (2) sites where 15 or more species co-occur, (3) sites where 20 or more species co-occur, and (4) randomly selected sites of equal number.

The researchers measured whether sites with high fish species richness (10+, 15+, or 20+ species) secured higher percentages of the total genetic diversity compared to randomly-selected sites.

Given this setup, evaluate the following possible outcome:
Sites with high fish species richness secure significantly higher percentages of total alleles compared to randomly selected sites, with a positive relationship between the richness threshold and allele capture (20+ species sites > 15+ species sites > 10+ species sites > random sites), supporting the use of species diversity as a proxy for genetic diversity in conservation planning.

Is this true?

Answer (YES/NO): NO